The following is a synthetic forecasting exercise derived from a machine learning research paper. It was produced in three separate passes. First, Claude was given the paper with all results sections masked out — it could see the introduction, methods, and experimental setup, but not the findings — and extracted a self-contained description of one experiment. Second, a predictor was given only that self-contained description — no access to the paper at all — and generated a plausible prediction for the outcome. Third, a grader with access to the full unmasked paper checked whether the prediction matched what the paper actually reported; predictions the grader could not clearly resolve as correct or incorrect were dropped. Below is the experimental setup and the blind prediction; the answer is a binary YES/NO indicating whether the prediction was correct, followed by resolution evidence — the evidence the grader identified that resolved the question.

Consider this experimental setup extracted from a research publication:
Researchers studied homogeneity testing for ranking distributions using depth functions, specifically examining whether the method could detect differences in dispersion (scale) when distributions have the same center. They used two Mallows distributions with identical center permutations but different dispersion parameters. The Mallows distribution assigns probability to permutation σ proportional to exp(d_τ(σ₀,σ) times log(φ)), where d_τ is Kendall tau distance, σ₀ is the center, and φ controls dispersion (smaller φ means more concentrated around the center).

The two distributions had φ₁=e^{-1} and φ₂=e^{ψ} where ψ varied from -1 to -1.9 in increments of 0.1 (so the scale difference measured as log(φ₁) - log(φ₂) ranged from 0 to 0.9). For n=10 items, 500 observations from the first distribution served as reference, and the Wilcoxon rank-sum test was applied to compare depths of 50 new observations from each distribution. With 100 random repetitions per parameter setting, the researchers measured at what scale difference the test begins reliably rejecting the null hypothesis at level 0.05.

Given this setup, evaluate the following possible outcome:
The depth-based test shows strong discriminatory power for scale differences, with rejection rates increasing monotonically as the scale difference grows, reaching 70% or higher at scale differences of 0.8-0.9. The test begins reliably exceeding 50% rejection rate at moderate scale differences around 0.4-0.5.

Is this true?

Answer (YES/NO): NO